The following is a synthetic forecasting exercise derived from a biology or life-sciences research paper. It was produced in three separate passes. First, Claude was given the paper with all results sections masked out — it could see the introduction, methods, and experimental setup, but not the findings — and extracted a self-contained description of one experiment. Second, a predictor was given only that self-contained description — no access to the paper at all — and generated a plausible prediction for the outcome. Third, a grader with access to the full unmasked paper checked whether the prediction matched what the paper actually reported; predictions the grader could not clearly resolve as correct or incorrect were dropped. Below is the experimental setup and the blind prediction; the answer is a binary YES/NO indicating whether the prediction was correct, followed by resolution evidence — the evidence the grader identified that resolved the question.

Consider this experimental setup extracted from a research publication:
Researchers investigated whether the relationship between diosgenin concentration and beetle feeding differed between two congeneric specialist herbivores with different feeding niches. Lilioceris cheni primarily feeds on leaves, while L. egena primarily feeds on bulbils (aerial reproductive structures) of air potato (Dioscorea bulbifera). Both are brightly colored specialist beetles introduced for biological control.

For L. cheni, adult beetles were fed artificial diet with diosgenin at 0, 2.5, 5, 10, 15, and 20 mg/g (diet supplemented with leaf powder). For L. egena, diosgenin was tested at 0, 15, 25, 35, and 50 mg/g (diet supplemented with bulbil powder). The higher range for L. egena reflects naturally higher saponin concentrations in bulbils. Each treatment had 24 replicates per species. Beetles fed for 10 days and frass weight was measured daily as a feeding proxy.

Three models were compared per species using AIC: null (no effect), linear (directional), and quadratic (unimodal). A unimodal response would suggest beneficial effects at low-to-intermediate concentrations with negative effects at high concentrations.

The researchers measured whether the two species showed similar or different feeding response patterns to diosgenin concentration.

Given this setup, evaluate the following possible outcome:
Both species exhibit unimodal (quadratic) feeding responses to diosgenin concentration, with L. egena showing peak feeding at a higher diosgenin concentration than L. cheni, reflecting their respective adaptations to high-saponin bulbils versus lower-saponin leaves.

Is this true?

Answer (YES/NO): NO